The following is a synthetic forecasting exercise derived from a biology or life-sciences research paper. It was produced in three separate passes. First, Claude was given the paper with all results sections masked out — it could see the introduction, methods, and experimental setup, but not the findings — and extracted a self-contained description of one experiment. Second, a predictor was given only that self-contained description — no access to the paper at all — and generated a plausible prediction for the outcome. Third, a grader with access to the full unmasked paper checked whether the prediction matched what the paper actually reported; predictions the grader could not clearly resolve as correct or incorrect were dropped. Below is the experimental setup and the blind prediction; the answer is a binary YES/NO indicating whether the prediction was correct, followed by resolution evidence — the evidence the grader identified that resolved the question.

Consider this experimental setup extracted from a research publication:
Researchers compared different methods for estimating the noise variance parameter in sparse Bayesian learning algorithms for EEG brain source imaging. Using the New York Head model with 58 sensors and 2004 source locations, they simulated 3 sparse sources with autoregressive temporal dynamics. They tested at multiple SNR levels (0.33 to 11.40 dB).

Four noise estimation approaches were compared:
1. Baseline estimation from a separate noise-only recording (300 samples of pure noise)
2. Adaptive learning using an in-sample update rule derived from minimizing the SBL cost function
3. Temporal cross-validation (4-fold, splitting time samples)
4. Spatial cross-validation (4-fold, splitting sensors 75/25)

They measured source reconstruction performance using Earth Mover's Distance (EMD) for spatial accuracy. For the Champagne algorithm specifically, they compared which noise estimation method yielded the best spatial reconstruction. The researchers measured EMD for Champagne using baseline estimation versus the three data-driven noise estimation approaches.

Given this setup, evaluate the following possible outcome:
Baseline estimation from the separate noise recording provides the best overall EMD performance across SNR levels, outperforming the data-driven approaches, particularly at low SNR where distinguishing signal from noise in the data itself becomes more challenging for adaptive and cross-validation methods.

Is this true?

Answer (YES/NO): NO